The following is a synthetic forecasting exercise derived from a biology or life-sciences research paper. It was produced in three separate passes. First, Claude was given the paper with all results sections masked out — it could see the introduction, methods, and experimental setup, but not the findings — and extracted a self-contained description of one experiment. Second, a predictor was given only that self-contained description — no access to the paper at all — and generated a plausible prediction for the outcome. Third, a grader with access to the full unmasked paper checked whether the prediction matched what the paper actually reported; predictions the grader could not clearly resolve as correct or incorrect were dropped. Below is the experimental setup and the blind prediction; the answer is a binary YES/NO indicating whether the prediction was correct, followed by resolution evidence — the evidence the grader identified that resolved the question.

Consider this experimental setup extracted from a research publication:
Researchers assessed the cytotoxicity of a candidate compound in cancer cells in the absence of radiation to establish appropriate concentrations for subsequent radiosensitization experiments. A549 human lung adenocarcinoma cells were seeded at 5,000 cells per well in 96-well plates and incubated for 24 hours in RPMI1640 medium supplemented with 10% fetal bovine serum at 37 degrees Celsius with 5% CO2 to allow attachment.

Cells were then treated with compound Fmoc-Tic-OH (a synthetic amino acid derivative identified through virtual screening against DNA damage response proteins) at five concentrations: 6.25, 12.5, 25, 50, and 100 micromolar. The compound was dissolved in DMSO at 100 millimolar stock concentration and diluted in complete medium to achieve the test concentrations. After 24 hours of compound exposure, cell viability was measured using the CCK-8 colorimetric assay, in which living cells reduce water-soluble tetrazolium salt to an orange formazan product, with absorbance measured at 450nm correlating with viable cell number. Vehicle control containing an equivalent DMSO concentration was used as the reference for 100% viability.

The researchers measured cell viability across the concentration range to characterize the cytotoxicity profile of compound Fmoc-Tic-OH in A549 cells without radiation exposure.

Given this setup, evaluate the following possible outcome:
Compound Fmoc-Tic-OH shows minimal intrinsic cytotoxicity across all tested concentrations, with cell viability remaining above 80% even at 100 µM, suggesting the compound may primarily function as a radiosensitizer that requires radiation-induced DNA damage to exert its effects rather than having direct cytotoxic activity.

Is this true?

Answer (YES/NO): NO